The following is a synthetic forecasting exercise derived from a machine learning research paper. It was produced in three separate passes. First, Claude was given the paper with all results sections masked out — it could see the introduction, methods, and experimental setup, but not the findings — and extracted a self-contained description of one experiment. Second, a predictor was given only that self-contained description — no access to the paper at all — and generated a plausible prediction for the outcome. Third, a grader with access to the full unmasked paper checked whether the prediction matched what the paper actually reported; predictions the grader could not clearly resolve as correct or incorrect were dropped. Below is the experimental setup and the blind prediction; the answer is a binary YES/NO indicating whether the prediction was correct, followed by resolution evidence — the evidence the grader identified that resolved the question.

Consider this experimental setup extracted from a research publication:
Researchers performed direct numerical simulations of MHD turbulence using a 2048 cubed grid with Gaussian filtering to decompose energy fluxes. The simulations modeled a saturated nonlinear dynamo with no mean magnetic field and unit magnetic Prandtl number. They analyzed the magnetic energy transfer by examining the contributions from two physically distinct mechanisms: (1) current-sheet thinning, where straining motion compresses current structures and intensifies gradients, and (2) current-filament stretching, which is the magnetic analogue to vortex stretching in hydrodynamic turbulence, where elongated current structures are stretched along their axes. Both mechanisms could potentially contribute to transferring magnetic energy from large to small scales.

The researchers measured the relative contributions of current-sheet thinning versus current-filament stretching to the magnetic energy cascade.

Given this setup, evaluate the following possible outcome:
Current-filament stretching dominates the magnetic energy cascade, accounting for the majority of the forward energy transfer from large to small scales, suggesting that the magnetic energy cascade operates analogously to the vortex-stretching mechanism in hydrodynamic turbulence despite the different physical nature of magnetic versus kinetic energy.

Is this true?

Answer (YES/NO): NO